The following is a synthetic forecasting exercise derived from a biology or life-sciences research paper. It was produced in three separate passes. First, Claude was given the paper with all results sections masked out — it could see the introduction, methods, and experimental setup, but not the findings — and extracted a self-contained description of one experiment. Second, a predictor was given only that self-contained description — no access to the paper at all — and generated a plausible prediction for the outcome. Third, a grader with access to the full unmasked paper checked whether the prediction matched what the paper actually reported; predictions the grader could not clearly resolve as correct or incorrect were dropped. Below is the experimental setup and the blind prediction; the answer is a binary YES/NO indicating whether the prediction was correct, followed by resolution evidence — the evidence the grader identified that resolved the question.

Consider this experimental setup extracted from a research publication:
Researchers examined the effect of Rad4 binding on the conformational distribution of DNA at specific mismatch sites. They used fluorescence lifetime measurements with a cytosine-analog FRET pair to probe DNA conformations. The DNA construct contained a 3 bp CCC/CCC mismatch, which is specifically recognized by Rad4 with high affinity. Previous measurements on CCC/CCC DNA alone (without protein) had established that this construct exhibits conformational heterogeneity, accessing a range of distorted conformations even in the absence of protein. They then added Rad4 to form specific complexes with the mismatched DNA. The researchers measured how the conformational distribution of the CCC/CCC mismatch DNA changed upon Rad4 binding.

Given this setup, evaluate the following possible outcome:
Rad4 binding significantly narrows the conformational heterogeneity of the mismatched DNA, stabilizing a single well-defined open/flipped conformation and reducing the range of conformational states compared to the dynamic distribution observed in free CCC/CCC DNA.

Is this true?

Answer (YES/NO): NO